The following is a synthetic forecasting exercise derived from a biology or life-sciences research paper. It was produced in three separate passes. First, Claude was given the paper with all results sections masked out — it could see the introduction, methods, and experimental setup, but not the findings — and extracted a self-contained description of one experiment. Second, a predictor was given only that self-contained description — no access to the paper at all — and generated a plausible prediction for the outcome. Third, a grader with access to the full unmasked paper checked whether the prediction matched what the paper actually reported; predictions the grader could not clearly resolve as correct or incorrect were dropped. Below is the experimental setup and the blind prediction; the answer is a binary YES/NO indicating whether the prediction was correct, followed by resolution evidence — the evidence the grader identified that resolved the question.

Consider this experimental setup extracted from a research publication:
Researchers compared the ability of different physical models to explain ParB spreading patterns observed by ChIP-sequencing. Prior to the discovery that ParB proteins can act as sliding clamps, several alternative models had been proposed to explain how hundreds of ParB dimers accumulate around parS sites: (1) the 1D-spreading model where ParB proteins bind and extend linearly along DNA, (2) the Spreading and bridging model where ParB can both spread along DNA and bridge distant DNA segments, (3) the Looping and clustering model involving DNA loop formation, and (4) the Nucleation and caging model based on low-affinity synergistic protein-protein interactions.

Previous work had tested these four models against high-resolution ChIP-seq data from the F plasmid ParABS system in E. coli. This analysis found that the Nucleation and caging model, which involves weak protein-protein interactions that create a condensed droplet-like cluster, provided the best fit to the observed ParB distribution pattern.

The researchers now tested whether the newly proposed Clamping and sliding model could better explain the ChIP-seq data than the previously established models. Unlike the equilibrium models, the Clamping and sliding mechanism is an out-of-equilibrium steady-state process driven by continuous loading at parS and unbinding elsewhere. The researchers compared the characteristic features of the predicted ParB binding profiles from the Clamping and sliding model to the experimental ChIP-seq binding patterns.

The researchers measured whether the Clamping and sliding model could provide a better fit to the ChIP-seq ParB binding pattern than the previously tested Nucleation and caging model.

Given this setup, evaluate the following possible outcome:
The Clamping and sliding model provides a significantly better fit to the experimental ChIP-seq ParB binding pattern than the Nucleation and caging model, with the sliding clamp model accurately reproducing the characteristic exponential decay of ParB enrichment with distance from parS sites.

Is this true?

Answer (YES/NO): NO